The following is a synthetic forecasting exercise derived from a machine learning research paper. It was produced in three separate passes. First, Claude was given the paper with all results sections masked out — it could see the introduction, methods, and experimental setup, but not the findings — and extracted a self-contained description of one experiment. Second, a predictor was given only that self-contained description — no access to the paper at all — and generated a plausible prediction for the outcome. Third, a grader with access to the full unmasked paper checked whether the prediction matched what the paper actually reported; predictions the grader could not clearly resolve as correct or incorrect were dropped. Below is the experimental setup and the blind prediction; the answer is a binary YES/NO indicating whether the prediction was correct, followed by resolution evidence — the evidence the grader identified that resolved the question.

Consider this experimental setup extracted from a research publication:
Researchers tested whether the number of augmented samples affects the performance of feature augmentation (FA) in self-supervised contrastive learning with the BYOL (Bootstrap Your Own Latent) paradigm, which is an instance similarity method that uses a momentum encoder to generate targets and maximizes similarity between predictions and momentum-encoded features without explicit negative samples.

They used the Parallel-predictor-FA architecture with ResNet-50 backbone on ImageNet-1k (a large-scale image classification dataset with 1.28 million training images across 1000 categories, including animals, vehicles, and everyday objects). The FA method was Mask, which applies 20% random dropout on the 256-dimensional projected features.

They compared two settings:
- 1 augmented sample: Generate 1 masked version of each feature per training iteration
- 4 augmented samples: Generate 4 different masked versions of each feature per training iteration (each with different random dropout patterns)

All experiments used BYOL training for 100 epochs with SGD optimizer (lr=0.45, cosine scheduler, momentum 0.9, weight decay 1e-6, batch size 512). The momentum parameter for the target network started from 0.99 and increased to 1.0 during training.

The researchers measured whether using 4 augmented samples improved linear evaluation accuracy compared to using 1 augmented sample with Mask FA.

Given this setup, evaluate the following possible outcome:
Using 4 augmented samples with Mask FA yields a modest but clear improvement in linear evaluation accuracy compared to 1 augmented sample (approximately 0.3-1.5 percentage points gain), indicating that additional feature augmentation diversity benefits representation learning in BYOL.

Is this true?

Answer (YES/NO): YES